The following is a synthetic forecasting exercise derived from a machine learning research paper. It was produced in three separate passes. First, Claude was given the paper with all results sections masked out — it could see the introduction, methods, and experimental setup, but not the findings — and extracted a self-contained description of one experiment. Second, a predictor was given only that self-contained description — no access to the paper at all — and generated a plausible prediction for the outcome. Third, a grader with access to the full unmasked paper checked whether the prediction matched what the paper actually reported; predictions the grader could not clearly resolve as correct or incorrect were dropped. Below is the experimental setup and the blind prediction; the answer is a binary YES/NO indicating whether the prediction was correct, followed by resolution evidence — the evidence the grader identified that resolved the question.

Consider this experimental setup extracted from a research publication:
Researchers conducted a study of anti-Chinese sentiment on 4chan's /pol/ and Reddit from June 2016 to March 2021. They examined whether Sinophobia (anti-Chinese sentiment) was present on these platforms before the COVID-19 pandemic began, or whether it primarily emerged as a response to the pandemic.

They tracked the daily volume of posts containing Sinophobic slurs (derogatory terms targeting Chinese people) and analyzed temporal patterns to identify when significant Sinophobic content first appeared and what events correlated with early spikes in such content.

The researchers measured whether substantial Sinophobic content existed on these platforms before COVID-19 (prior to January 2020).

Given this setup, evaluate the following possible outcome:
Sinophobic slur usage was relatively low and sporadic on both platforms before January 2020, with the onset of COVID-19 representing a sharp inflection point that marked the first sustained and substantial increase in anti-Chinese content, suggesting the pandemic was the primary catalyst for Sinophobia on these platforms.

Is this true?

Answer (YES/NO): NO